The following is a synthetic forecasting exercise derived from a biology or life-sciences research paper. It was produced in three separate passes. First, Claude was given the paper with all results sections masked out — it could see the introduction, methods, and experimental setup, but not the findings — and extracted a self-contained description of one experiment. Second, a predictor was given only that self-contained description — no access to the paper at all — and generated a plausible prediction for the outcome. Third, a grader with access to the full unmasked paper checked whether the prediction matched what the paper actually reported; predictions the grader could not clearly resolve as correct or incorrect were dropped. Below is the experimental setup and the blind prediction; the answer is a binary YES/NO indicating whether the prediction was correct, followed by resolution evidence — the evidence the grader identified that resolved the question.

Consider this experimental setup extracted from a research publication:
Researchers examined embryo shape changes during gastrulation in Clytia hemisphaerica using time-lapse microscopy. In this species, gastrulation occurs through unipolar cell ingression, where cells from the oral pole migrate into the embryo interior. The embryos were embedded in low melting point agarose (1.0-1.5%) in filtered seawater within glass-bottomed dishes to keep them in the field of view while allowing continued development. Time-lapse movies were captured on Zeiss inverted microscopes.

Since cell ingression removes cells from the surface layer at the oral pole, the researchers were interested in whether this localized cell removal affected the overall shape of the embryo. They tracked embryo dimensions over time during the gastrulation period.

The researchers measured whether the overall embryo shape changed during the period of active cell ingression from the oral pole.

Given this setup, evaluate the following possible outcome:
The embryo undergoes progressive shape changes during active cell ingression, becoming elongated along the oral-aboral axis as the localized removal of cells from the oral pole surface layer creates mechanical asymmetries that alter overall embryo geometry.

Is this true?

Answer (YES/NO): YES